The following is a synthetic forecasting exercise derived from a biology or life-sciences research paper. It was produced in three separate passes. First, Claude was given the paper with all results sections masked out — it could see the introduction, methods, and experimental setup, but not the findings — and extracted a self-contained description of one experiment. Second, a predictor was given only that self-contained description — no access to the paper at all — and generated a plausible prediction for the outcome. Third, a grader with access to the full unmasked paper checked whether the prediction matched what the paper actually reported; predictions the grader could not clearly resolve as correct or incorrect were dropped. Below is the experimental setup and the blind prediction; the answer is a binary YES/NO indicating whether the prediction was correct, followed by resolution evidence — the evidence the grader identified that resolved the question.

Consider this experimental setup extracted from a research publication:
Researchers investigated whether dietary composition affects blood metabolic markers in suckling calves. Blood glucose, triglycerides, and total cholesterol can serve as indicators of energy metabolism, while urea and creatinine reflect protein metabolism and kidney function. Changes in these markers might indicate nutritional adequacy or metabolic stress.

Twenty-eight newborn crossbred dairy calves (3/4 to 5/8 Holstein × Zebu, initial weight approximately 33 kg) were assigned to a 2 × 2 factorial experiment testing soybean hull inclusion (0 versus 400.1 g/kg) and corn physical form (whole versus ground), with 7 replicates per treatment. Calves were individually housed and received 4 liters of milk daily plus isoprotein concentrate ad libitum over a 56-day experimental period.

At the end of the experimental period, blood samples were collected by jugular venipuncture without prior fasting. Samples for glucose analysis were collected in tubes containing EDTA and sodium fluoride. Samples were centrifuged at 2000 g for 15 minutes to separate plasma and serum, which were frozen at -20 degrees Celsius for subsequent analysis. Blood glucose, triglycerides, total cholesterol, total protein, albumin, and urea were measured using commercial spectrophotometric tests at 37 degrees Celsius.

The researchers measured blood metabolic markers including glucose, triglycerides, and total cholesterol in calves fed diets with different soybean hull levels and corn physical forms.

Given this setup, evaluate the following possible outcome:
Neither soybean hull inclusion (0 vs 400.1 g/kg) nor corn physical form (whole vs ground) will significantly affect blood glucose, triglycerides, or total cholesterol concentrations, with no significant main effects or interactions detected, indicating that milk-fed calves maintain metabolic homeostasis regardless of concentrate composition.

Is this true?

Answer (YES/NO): YES